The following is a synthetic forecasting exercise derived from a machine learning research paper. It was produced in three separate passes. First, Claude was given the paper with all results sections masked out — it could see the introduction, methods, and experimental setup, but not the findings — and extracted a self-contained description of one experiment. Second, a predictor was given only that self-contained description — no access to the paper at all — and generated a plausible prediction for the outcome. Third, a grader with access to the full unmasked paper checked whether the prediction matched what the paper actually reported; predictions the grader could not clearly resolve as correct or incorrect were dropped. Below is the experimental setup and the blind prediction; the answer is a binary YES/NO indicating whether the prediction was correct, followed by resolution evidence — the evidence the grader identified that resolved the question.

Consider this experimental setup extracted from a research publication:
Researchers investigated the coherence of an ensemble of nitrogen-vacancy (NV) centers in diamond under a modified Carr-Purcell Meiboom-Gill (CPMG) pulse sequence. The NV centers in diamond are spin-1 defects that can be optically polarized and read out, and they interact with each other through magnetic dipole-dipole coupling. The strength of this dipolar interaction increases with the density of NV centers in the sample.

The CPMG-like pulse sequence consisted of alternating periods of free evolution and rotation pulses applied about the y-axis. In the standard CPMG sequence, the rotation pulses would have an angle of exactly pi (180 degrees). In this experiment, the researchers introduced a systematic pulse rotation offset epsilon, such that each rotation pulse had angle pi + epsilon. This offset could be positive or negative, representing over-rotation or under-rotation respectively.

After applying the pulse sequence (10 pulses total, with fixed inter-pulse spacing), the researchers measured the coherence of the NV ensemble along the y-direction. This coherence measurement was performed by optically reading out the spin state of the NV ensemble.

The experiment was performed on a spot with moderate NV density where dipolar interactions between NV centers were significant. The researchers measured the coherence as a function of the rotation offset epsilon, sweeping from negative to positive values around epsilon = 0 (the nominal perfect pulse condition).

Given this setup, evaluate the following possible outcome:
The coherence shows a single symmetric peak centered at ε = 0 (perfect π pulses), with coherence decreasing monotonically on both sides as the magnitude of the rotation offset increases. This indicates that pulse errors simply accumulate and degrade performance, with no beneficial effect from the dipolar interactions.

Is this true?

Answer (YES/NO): NO